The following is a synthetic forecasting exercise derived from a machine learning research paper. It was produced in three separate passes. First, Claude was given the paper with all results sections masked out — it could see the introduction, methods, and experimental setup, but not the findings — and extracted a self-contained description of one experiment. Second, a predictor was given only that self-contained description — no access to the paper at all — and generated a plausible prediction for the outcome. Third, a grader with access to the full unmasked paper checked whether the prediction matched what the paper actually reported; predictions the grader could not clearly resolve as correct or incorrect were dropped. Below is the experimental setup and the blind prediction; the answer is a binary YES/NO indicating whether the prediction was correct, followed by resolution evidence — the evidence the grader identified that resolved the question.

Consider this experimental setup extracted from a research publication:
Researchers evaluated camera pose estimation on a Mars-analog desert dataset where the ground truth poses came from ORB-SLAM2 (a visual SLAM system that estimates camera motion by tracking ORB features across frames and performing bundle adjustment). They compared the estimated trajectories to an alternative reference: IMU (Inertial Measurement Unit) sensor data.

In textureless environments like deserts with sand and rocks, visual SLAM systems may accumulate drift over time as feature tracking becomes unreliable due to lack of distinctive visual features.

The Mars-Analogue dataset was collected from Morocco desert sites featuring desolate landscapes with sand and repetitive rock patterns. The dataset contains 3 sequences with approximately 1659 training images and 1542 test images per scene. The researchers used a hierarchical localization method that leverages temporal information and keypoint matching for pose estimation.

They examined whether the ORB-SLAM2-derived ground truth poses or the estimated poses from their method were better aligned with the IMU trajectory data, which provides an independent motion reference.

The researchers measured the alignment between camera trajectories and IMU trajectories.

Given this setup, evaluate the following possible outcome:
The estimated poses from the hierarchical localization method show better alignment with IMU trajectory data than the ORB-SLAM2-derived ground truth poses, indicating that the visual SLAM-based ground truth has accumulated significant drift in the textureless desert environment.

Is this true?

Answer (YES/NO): YES